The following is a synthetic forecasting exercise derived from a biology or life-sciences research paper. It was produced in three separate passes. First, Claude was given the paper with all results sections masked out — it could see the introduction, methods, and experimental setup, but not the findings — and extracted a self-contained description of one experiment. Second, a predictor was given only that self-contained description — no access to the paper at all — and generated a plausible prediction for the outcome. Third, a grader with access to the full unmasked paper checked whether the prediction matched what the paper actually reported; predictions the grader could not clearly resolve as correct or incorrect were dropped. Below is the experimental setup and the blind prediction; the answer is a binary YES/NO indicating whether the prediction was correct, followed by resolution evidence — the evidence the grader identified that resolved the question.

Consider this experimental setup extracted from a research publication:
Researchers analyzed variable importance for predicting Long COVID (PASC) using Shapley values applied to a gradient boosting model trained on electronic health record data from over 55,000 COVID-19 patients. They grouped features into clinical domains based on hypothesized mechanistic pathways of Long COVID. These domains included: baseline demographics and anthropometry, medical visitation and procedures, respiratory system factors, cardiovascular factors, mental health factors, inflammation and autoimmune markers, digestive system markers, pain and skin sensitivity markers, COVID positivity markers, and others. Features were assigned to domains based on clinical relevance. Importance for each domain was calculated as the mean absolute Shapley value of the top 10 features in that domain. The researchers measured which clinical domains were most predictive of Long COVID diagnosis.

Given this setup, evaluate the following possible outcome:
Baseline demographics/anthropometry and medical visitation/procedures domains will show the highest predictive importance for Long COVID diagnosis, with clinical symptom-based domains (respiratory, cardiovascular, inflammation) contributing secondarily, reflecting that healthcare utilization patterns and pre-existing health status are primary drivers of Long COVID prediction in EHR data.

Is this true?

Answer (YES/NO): YES